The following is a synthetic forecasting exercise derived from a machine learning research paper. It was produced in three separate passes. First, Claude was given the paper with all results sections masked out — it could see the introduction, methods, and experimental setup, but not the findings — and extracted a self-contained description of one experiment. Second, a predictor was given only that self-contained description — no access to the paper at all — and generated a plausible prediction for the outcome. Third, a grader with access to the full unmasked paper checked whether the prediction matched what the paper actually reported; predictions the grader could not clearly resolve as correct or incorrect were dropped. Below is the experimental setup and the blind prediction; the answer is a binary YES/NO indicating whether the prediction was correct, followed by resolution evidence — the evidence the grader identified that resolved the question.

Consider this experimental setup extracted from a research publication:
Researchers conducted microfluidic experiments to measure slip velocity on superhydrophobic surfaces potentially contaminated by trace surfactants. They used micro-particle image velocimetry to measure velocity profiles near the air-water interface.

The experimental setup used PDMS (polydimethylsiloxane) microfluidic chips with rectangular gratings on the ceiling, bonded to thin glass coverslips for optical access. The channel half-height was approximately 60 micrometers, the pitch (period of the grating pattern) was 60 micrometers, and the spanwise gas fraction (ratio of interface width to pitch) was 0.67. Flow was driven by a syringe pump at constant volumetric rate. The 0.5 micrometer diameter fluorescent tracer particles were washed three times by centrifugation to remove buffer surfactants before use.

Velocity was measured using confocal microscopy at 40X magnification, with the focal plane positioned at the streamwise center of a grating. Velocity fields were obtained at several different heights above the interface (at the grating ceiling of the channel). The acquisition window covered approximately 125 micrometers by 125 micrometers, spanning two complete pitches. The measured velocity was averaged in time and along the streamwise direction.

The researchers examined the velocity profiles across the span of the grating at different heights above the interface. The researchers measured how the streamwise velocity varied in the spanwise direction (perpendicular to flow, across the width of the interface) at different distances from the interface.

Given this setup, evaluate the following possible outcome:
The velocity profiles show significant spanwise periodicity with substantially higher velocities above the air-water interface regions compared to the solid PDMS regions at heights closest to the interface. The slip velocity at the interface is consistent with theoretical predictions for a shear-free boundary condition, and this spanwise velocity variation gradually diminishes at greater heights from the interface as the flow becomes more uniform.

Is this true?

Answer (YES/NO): NO